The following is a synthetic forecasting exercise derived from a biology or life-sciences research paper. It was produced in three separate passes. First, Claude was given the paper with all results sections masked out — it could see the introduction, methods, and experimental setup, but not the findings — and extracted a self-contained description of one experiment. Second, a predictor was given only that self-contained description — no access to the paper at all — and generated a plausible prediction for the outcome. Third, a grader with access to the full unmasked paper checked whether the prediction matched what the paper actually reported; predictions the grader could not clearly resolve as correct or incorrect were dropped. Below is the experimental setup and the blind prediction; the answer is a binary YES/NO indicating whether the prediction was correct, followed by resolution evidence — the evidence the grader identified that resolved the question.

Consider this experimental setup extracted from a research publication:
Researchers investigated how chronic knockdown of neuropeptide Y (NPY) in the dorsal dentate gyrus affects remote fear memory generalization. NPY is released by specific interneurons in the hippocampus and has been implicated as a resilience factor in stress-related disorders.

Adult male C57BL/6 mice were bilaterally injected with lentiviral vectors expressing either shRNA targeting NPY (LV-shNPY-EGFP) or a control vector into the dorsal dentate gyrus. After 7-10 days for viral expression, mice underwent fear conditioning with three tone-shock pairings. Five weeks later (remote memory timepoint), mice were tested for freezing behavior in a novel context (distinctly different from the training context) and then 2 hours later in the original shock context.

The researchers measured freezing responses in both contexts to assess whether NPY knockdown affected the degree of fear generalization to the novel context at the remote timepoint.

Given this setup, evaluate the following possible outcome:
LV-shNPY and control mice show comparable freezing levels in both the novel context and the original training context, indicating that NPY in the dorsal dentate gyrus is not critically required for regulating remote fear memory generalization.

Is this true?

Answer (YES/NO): NO